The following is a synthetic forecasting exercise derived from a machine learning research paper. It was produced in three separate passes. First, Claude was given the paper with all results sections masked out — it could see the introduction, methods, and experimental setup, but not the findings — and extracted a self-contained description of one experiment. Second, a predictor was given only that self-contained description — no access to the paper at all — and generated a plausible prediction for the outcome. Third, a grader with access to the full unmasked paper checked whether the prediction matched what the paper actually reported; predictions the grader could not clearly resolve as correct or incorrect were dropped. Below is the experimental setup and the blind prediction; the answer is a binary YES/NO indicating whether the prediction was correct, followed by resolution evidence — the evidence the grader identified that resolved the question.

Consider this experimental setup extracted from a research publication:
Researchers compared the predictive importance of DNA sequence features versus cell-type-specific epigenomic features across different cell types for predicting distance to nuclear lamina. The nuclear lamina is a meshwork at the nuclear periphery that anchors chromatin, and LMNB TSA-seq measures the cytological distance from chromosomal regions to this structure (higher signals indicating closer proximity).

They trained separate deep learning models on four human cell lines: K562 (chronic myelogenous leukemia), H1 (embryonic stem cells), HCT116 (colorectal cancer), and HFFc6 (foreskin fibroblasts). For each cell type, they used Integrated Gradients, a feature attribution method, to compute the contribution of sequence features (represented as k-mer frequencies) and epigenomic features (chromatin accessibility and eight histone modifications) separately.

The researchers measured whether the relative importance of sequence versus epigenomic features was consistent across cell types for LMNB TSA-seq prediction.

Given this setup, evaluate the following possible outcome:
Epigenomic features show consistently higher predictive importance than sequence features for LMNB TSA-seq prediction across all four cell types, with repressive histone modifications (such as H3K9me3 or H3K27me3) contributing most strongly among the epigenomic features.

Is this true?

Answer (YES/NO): NO